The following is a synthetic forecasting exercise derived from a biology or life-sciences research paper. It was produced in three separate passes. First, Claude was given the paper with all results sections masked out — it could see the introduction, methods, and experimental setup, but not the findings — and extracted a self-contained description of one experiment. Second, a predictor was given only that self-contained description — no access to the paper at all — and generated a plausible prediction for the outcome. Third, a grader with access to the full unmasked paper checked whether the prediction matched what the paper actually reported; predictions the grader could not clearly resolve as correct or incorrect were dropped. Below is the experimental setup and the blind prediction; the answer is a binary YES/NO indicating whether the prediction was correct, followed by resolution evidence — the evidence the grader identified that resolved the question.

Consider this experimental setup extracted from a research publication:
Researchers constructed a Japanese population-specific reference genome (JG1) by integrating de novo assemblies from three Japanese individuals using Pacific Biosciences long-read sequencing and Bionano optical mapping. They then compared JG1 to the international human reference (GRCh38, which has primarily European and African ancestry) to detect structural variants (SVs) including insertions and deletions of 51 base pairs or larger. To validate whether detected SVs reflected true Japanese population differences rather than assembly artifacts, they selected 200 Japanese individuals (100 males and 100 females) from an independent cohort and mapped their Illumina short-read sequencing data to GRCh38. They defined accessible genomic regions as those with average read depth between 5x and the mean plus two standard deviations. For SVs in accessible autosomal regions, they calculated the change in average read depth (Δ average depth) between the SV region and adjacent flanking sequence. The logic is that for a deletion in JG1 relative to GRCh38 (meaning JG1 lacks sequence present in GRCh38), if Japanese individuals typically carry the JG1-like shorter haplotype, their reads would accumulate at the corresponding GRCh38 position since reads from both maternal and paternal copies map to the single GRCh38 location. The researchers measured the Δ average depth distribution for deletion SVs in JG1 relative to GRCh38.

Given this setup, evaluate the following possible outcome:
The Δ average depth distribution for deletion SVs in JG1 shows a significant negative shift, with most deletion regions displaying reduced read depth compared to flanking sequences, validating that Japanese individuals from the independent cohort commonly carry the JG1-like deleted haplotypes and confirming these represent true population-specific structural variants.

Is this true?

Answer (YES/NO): NO